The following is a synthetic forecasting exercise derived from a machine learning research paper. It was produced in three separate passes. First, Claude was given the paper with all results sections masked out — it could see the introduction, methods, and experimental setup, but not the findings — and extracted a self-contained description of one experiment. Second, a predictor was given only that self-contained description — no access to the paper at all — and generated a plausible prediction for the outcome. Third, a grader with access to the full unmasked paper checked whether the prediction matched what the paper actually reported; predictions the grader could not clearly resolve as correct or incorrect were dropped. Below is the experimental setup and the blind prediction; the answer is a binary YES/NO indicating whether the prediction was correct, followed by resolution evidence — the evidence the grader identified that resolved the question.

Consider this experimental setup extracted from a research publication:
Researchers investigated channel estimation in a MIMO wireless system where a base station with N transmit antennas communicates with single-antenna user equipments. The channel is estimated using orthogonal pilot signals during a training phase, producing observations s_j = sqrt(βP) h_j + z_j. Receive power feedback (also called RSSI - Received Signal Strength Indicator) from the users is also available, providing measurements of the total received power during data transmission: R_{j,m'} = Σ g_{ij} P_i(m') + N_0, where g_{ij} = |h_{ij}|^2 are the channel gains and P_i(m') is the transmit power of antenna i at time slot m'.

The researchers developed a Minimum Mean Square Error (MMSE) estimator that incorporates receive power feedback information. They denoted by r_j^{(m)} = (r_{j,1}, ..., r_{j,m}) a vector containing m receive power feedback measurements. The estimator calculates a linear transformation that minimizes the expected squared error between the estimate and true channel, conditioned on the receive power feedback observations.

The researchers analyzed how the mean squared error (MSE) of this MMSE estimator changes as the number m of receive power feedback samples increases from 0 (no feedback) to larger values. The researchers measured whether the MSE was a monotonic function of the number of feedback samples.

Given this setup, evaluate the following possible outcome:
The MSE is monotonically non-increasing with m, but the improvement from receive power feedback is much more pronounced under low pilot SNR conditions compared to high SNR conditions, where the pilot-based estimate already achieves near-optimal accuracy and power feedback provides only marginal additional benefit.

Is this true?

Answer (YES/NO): NO